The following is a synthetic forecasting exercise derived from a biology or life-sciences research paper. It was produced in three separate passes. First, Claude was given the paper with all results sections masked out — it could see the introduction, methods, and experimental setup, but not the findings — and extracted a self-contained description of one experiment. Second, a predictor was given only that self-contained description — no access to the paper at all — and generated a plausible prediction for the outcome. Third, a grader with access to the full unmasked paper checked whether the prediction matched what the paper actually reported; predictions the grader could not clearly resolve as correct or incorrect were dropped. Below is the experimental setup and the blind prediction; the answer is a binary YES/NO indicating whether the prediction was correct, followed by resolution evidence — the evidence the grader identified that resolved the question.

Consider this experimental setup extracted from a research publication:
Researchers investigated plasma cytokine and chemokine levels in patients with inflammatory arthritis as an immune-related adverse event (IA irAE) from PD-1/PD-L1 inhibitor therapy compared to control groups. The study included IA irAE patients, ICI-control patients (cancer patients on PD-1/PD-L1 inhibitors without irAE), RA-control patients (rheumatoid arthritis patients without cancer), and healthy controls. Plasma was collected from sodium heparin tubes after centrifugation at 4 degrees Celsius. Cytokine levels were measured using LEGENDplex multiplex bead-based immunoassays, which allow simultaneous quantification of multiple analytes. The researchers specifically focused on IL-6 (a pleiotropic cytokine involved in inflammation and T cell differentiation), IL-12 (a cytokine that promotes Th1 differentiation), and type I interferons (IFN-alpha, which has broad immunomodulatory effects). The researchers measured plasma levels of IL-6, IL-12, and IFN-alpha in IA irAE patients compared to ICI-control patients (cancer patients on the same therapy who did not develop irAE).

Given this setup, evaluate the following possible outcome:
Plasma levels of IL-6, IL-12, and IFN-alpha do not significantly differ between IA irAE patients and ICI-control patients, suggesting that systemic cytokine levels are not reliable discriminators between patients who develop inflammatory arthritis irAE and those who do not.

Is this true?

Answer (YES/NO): NO